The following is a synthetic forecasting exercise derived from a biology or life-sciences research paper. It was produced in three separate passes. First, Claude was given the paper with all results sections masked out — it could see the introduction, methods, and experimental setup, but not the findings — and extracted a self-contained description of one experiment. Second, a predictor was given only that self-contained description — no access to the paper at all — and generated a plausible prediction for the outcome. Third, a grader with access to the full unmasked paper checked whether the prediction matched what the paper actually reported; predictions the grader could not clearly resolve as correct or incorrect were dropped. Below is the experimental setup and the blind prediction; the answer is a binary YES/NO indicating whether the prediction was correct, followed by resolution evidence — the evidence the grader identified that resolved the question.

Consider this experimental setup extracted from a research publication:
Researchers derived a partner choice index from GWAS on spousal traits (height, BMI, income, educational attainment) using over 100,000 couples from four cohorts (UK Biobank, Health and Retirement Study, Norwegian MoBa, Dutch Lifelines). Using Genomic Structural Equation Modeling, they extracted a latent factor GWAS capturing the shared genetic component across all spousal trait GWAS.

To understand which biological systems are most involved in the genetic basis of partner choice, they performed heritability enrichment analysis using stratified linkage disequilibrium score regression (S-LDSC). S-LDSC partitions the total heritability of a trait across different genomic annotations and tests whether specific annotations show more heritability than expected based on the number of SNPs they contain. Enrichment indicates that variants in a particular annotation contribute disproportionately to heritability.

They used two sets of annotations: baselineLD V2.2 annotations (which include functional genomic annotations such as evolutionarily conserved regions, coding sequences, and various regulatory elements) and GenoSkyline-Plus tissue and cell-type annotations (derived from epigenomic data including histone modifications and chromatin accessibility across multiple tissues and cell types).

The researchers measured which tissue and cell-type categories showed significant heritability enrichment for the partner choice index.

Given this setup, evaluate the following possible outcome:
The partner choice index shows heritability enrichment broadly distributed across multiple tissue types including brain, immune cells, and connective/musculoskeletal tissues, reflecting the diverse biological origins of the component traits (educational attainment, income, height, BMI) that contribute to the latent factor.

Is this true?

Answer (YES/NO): NO